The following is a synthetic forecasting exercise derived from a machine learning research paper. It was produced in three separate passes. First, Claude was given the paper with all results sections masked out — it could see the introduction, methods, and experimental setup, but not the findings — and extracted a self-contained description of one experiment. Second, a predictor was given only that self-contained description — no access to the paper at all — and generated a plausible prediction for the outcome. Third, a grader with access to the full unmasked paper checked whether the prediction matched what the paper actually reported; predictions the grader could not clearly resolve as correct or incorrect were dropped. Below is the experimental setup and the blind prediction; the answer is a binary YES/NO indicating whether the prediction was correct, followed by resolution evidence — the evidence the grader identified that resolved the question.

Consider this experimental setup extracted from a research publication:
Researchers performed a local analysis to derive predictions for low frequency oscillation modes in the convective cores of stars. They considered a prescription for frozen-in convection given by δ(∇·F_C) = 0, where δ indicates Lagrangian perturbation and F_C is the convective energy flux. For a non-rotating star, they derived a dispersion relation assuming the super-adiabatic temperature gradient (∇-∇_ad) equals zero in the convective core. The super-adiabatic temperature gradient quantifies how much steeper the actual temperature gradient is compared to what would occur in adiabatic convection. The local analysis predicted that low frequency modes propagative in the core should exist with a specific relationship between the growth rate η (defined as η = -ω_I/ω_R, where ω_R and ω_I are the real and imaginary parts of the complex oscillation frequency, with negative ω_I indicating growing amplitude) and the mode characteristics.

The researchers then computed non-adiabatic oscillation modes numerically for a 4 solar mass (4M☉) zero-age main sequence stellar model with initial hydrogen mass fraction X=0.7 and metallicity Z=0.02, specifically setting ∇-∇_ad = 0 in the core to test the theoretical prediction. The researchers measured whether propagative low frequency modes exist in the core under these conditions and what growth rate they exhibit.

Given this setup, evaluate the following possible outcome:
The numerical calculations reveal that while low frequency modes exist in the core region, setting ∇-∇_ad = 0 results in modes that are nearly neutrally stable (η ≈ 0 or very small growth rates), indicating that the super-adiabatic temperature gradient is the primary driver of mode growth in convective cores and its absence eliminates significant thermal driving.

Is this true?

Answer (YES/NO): NO